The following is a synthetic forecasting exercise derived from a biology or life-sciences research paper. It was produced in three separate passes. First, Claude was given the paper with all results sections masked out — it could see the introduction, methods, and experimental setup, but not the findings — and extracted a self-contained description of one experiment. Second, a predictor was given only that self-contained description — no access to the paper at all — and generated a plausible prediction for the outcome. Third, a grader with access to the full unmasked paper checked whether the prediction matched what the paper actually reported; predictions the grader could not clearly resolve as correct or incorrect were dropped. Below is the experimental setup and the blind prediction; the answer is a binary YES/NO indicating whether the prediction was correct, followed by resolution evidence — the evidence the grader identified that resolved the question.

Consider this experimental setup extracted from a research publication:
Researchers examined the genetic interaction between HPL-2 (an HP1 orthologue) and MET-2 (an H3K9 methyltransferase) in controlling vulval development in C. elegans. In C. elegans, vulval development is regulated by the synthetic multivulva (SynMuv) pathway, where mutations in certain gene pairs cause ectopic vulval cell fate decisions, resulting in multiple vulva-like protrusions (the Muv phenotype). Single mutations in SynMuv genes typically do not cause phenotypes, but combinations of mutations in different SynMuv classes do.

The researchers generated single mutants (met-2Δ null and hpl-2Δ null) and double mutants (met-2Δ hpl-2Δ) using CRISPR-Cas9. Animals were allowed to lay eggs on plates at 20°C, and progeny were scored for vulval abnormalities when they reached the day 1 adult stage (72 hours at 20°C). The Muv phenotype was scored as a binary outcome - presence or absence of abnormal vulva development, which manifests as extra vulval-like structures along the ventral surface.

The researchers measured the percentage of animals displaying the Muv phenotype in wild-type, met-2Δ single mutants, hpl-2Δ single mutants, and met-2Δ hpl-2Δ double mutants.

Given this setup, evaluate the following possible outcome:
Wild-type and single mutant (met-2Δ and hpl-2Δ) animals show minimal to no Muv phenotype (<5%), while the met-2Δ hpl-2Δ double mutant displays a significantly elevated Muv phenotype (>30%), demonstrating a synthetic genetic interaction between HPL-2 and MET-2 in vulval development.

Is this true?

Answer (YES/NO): YES